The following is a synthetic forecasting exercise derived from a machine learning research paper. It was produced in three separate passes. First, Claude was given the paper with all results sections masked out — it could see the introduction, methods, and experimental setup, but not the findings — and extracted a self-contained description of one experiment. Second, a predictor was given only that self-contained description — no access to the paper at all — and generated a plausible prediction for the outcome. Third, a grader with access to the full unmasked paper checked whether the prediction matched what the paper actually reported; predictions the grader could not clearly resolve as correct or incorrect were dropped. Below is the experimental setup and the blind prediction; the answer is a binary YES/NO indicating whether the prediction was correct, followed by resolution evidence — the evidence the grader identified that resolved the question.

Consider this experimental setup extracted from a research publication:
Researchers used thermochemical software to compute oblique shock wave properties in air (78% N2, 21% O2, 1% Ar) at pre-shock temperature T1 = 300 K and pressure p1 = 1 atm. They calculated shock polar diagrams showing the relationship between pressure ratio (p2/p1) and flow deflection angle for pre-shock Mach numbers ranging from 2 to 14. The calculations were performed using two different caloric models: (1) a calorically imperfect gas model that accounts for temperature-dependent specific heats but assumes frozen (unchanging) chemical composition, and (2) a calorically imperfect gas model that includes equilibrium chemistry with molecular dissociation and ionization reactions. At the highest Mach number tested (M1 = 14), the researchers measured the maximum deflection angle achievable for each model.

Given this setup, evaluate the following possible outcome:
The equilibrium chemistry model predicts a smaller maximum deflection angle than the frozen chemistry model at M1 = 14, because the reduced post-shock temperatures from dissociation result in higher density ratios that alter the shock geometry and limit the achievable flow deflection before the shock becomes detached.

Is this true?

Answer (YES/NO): NO